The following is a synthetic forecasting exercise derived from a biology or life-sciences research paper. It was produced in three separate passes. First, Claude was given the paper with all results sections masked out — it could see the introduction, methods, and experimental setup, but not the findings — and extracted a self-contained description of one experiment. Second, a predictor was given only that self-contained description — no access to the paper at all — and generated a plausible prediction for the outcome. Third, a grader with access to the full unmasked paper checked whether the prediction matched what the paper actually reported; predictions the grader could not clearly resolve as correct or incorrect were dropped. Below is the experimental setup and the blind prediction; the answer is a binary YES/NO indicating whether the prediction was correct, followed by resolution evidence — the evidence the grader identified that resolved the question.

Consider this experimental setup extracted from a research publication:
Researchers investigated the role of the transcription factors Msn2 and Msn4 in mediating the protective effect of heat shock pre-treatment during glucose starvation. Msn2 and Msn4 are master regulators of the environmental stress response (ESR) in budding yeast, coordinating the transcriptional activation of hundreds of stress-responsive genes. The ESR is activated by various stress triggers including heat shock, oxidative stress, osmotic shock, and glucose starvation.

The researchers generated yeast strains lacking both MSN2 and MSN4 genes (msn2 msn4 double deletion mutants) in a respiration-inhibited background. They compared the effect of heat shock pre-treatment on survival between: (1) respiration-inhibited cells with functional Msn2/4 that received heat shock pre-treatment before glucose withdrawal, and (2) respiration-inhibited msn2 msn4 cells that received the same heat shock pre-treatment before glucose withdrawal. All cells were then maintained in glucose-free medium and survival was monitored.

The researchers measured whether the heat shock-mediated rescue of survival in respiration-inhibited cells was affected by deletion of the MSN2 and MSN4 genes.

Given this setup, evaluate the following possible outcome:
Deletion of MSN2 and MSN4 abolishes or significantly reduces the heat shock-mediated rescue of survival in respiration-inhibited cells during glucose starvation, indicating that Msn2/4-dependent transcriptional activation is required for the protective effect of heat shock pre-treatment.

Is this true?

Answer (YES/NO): NO